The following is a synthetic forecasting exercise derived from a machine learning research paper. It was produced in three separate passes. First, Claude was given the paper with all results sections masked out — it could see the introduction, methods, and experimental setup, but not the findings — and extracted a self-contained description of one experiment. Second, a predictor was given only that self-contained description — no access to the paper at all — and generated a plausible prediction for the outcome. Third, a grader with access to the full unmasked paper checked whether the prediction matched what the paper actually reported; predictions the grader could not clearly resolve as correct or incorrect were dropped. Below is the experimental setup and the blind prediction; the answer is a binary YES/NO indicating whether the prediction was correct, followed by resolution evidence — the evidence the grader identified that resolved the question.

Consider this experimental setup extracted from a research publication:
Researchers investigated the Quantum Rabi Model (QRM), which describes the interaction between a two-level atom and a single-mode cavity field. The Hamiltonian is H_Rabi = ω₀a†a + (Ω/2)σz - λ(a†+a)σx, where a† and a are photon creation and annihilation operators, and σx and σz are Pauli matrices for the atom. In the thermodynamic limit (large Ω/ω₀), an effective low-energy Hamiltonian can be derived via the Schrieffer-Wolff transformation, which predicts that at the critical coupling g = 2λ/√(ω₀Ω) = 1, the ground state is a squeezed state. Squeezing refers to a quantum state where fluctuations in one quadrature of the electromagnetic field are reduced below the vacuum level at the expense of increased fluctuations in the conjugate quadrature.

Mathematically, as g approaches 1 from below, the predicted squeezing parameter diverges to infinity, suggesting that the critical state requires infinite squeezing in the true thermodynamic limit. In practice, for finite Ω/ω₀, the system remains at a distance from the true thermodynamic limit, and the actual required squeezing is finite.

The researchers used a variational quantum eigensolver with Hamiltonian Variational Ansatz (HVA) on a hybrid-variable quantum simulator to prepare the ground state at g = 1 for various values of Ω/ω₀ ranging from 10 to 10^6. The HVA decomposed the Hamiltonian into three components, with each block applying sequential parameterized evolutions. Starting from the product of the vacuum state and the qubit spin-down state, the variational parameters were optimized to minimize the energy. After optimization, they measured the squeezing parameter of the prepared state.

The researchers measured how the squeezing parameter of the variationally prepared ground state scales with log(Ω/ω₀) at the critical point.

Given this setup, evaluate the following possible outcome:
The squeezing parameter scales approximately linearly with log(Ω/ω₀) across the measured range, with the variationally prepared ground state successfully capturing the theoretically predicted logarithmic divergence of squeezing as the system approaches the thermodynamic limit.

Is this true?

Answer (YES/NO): YES